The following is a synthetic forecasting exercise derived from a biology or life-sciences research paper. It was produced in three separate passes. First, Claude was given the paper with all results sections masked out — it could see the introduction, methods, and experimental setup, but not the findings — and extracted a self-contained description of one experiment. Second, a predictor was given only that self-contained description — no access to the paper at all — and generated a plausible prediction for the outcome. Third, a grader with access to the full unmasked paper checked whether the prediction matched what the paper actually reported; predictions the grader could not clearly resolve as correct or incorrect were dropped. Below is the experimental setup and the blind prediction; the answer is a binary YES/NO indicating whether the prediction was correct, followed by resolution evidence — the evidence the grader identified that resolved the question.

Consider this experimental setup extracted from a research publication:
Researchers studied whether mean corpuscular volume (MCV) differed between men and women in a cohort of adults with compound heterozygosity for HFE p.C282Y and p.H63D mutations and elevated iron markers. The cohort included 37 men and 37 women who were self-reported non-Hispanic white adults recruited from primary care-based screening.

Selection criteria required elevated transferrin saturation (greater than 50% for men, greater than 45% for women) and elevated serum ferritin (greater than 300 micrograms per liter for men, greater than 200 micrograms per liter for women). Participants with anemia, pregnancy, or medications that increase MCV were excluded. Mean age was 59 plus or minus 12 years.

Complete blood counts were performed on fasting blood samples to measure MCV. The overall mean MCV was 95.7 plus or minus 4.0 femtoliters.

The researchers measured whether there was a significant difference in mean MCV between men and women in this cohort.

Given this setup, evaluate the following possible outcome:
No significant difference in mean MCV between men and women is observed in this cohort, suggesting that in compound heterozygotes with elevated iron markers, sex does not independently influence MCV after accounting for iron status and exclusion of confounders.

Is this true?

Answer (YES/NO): YES